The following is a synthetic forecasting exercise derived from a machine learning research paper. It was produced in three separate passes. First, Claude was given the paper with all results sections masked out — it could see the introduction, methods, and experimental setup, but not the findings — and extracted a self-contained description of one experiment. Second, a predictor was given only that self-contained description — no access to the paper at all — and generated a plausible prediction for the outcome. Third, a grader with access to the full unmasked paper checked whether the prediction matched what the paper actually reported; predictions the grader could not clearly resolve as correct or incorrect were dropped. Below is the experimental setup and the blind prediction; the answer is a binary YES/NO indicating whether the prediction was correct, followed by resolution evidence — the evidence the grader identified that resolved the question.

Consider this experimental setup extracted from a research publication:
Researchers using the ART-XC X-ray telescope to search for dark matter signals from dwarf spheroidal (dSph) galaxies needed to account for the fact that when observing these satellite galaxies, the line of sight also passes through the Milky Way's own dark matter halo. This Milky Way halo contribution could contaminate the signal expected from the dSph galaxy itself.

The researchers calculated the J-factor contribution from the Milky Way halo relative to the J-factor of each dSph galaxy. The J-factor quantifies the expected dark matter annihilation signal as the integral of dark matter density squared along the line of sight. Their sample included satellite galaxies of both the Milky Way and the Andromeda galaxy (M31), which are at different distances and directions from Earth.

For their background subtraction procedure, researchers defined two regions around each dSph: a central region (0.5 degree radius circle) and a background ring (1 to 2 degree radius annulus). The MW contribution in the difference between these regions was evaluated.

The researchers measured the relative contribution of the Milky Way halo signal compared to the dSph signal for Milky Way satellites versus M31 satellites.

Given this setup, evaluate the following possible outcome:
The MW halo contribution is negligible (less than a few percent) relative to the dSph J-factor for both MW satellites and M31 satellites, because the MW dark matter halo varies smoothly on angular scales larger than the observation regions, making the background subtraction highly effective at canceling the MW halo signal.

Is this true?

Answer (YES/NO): NO